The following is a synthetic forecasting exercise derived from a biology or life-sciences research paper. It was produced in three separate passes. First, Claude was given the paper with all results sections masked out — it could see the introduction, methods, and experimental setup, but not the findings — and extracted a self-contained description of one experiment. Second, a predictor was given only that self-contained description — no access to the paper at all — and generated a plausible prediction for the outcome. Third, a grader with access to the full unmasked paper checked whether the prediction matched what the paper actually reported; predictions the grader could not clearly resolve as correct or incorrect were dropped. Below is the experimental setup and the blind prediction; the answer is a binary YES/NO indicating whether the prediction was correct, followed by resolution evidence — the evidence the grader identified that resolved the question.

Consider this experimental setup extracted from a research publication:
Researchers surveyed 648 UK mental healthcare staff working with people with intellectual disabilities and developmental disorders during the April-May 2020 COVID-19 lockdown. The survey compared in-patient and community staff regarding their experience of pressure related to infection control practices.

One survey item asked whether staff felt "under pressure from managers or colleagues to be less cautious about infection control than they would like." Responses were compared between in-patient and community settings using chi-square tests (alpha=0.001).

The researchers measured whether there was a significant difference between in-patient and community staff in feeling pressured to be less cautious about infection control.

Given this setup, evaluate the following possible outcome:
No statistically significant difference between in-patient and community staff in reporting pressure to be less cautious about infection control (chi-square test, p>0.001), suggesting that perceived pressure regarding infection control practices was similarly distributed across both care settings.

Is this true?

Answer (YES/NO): NO